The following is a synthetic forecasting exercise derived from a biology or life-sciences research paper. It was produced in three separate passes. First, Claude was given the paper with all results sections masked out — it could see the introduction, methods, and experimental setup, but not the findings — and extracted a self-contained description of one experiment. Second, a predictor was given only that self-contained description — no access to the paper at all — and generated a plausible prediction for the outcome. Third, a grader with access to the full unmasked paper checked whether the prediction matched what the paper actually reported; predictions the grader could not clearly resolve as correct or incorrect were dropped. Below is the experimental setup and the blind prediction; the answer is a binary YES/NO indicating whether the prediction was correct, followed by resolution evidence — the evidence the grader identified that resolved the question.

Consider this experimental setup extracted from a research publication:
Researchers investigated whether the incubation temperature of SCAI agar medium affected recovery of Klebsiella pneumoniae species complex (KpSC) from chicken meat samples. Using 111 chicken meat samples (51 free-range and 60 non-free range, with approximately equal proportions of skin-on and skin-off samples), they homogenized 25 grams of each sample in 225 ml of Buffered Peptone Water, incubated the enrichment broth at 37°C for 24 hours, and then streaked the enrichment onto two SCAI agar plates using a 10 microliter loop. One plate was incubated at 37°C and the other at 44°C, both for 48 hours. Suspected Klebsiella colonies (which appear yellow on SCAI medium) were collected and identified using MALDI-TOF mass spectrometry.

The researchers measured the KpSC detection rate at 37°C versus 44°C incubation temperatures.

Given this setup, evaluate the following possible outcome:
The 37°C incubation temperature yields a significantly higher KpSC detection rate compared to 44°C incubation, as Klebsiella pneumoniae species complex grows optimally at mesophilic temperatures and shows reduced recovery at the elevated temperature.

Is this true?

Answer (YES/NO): NO